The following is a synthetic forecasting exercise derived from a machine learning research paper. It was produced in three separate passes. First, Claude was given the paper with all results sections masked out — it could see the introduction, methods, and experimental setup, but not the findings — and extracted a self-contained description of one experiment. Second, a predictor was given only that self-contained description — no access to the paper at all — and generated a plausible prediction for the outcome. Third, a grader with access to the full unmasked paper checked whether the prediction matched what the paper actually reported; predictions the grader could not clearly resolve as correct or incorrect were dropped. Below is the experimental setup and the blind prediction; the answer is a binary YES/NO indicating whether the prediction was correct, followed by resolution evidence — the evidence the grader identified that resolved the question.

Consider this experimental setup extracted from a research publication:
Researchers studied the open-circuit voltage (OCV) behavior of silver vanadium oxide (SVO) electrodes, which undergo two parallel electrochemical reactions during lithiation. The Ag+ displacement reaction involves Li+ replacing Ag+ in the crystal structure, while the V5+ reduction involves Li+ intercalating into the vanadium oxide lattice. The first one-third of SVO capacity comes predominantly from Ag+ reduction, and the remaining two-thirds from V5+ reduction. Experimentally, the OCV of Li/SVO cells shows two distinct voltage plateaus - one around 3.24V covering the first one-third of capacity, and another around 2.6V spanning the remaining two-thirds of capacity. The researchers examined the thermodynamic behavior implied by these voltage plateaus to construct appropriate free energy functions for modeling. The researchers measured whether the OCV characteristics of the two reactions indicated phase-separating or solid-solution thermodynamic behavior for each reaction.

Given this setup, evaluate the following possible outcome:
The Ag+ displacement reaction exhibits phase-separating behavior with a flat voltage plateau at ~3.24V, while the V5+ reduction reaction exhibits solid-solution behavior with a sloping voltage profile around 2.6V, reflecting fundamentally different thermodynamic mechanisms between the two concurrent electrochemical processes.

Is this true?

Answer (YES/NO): NO